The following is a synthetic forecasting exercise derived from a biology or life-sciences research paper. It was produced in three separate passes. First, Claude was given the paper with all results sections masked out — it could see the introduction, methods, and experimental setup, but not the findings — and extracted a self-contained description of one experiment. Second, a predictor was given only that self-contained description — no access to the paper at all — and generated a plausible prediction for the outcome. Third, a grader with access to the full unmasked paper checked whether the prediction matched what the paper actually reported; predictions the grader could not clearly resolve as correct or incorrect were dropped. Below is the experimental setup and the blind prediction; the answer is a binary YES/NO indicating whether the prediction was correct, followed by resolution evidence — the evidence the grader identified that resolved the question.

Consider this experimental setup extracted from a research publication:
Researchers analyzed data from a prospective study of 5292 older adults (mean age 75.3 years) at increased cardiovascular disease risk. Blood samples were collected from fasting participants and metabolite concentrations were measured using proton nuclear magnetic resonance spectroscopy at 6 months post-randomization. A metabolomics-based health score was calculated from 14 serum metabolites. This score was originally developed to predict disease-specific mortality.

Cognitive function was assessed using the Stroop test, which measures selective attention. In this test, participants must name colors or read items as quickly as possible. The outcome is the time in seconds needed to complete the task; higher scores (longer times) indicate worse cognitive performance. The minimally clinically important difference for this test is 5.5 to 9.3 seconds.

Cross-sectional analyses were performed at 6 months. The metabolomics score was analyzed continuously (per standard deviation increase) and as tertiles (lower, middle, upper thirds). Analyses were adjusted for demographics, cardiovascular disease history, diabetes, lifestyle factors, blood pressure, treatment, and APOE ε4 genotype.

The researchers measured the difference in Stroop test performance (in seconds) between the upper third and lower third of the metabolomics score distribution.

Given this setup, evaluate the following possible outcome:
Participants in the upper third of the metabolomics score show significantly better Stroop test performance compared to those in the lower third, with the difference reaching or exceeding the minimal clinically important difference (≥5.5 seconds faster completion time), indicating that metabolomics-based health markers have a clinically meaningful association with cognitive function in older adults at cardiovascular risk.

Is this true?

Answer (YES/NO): NO